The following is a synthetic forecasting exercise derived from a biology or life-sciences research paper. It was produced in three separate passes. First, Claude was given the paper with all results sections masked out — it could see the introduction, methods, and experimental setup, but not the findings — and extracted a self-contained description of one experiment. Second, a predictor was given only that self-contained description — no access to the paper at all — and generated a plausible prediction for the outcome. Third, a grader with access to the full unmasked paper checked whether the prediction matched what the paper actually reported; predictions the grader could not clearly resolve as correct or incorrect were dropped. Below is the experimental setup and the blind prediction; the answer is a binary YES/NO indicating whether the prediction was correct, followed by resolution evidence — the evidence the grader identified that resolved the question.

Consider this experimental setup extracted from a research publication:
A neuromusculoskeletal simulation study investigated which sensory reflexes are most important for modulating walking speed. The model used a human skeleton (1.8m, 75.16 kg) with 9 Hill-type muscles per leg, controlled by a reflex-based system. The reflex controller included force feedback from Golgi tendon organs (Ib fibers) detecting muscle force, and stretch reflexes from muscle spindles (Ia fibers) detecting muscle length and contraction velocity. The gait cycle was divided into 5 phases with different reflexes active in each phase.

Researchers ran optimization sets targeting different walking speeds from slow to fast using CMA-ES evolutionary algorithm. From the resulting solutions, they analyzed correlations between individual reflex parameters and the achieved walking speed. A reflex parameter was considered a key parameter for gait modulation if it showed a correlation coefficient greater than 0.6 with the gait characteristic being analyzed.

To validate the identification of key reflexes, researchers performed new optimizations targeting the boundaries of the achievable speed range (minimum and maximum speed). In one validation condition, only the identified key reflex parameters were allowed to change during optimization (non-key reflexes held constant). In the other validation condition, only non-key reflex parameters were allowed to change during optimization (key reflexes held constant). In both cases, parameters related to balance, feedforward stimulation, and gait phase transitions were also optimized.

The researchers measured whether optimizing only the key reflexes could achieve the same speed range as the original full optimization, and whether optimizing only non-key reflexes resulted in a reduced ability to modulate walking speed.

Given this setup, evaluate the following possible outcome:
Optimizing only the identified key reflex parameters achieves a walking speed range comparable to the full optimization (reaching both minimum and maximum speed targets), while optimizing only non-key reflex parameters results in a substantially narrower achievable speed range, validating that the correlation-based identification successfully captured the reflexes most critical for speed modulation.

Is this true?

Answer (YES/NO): YES